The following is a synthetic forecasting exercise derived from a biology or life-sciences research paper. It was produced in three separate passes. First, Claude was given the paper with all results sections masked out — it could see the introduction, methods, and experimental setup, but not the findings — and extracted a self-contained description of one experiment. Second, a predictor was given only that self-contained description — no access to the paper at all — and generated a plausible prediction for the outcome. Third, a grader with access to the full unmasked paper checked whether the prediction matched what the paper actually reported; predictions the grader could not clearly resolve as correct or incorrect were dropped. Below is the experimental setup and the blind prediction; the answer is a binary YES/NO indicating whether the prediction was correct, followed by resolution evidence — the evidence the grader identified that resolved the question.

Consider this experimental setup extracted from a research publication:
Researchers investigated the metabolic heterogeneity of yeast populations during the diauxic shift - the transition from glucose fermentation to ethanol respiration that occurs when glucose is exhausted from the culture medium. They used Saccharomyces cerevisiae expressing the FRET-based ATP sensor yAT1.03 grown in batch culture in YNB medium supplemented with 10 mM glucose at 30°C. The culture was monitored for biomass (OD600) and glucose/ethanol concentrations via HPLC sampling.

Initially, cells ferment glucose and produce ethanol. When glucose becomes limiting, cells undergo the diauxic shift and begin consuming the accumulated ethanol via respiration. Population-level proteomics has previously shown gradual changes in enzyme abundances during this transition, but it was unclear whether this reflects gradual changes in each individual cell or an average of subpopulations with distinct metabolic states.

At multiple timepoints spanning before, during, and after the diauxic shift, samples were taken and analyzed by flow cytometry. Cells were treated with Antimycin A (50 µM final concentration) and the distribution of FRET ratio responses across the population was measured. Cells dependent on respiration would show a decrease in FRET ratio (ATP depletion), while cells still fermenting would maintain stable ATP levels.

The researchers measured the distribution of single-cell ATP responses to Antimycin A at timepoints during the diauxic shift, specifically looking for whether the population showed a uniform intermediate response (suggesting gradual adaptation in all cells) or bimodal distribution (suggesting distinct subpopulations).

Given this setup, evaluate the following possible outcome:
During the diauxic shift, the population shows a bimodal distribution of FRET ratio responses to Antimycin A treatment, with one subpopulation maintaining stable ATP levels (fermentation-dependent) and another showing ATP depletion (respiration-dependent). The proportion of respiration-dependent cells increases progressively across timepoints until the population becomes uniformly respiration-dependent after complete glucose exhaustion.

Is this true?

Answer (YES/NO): NO